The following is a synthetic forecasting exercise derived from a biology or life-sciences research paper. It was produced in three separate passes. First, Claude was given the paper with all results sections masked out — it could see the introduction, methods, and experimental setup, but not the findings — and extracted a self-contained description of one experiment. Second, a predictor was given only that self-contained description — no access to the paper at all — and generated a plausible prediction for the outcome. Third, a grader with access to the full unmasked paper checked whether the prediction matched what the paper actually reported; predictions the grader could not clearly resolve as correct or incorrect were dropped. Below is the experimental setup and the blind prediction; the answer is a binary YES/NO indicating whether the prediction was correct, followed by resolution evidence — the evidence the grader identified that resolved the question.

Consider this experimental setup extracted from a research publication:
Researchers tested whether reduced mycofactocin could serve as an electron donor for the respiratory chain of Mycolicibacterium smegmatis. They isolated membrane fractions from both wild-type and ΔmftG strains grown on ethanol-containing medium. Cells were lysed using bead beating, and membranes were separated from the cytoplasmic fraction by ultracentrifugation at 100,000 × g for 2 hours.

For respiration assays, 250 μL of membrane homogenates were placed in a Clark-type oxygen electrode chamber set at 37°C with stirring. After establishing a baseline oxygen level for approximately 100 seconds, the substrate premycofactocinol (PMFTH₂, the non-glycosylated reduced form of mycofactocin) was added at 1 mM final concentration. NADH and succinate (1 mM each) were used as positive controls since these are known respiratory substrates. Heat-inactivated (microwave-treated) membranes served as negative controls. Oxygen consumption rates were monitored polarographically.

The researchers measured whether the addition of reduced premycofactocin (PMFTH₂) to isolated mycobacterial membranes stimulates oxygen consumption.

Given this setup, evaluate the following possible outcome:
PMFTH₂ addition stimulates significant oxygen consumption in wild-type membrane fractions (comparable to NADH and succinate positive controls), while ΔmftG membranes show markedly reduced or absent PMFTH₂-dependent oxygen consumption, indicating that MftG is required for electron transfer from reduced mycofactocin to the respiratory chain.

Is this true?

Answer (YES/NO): YES